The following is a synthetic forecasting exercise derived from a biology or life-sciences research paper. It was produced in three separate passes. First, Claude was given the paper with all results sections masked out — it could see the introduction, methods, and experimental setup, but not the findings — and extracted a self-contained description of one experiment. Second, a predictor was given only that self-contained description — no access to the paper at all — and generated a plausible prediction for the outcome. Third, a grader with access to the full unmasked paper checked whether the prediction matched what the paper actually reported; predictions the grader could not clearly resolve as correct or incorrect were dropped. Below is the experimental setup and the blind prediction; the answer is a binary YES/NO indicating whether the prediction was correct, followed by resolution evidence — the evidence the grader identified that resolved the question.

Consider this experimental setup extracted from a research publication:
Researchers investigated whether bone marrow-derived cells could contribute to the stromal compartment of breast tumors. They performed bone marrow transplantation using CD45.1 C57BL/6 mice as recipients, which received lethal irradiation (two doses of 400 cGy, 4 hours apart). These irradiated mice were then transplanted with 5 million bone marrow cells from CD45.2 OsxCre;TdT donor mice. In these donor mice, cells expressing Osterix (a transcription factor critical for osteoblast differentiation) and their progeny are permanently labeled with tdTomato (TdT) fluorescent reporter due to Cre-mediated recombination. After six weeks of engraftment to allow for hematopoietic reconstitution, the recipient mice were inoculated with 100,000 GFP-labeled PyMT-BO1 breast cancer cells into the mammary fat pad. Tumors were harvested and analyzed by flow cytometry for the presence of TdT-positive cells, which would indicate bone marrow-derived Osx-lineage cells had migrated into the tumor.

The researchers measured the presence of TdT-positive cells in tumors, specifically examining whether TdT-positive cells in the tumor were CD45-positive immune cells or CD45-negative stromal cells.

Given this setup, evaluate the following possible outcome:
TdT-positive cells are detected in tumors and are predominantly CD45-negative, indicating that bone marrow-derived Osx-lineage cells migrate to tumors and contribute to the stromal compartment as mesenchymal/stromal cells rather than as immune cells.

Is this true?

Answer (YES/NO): NO